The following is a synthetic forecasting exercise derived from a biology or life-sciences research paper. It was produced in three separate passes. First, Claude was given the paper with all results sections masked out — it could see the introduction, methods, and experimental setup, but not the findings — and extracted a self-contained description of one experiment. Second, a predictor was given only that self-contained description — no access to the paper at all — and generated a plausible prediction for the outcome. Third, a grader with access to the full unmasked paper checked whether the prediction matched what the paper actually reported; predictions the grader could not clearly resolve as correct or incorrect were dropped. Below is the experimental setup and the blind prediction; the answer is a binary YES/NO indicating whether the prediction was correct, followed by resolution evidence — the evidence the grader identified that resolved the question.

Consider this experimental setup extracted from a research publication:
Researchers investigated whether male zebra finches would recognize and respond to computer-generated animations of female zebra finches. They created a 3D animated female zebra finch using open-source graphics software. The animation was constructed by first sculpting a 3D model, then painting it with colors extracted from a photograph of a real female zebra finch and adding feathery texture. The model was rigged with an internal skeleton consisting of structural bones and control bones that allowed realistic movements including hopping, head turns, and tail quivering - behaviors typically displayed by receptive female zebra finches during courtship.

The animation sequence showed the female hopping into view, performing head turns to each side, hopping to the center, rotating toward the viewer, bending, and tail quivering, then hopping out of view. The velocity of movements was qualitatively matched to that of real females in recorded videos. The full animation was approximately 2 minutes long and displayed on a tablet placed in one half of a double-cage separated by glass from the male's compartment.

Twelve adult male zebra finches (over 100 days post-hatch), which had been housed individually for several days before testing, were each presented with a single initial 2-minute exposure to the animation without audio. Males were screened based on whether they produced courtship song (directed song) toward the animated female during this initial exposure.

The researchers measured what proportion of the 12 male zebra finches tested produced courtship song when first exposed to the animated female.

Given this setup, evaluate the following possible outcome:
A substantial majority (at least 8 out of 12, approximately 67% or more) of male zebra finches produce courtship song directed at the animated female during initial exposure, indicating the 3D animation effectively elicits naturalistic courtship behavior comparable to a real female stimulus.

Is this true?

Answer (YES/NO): NO